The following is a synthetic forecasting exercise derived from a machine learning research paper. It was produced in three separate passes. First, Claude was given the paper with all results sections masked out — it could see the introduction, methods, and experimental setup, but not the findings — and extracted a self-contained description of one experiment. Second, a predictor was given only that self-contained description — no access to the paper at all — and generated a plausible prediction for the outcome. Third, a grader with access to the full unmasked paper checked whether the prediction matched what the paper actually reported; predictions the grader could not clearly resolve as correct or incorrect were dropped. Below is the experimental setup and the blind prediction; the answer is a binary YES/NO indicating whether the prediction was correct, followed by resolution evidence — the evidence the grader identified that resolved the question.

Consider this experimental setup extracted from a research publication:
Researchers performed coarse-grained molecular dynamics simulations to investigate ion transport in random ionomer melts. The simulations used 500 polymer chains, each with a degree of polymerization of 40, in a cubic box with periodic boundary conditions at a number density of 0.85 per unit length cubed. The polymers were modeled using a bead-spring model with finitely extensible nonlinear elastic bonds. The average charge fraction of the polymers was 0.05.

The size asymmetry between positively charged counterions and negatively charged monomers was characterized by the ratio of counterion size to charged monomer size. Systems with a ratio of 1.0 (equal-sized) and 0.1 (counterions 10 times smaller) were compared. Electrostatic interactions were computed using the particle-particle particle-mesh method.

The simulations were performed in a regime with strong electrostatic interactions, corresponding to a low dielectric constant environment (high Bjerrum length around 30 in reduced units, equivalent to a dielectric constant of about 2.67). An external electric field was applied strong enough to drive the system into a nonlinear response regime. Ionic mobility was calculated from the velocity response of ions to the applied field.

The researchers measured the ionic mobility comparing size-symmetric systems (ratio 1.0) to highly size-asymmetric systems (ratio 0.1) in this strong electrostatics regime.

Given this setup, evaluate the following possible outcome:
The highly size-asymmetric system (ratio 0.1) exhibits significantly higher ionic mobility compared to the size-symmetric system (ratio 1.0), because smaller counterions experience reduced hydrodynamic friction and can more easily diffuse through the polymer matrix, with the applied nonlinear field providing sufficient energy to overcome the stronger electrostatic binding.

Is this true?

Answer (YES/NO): NO